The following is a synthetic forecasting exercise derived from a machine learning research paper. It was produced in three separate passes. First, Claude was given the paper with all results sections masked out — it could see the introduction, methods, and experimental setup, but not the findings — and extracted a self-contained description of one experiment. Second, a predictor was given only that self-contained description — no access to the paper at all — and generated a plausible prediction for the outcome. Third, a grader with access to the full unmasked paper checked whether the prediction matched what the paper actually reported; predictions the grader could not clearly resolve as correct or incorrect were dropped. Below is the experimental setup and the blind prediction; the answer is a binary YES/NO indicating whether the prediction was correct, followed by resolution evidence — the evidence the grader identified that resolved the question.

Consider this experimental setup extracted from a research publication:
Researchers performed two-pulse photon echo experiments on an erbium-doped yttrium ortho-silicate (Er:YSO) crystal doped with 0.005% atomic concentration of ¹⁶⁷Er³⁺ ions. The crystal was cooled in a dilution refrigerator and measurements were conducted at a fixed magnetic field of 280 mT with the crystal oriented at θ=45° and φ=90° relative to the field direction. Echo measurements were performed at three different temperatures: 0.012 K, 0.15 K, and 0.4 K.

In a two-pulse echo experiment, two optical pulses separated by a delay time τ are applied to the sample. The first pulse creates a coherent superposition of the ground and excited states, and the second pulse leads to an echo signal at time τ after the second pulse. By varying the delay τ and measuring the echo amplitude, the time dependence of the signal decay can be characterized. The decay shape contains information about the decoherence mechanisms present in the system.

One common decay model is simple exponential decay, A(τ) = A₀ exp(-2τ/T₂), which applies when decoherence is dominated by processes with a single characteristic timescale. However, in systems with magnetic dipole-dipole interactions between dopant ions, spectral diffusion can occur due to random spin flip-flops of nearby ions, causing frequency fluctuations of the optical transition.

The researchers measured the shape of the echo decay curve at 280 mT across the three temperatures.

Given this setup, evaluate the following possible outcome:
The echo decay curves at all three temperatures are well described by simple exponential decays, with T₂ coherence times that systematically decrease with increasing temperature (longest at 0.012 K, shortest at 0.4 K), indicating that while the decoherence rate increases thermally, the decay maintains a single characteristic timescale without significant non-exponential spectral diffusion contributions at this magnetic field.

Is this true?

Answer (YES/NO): NO